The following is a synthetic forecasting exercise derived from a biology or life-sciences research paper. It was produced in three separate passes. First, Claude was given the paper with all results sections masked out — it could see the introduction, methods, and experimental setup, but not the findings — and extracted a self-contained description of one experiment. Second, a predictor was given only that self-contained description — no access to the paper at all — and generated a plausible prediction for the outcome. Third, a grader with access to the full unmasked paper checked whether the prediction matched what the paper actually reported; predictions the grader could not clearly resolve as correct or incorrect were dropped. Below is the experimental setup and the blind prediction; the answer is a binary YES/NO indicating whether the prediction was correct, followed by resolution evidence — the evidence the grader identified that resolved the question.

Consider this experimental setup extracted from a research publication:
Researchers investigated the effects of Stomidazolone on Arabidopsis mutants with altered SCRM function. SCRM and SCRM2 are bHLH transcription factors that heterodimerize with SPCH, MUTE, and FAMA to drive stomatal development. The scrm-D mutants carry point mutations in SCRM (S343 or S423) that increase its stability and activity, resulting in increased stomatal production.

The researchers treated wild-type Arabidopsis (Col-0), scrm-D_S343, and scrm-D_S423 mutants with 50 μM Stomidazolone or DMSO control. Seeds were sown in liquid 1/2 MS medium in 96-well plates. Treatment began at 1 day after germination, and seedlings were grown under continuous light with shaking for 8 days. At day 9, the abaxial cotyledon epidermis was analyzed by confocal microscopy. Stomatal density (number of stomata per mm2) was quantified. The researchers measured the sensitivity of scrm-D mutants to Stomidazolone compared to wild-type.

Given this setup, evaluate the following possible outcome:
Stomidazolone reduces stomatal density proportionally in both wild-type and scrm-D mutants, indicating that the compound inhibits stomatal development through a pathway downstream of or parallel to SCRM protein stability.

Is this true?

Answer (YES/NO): NO